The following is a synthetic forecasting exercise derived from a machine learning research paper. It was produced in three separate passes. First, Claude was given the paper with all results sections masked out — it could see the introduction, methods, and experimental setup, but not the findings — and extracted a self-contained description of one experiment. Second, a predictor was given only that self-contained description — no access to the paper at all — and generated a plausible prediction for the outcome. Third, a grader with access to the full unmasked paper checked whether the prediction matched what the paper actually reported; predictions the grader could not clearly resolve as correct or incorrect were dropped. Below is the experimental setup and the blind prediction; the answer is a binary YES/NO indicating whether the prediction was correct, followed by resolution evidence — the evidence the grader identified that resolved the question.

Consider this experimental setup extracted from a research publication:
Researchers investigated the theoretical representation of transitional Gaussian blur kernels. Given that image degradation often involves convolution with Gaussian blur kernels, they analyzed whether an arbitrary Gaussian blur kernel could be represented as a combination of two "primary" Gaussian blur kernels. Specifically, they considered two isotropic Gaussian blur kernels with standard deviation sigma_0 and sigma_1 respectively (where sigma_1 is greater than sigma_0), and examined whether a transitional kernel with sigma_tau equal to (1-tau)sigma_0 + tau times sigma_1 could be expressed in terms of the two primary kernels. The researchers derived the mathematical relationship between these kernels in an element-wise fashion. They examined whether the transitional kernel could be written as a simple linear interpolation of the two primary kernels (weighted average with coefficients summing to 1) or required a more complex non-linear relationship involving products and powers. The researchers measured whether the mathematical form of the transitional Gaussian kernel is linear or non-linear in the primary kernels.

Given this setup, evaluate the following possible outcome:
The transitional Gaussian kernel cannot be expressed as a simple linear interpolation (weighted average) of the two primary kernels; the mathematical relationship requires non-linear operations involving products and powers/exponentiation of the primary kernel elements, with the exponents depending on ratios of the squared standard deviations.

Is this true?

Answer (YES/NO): YES